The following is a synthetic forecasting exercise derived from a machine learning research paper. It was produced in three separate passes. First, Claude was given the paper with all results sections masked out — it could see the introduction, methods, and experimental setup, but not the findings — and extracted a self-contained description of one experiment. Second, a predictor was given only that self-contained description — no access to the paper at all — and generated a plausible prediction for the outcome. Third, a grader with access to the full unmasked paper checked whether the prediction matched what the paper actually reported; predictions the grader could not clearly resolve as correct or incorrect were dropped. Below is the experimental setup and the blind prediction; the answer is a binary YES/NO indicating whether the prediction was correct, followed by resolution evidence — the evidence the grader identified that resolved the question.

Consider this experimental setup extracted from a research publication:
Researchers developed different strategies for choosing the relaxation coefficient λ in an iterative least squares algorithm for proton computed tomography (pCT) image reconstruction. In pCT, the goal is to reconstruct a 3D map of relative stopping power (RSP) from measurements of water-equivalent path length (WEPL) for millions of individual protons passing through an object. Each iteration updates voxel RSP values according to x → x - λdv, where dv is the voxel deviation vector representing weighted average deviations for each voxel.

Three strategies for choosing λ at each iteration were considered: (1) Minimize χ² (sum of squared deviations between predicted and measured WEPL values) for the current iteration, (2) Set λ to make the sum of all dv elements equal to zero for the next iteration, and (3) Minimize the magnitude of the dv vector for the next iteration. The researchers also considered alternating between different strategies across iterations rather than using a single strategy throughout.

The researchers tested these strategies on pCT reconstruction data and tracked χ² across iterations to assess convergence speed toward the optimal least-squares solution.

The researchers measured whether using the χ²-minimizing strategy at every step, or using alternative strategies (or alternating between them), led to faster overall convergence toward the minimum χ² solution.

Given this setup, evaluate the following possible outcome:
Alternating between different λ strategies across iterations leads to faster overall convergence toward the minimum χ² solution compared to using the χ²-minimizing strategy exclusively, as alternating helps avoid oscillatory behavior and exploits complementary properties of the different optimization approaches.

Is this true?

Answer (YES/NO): YES